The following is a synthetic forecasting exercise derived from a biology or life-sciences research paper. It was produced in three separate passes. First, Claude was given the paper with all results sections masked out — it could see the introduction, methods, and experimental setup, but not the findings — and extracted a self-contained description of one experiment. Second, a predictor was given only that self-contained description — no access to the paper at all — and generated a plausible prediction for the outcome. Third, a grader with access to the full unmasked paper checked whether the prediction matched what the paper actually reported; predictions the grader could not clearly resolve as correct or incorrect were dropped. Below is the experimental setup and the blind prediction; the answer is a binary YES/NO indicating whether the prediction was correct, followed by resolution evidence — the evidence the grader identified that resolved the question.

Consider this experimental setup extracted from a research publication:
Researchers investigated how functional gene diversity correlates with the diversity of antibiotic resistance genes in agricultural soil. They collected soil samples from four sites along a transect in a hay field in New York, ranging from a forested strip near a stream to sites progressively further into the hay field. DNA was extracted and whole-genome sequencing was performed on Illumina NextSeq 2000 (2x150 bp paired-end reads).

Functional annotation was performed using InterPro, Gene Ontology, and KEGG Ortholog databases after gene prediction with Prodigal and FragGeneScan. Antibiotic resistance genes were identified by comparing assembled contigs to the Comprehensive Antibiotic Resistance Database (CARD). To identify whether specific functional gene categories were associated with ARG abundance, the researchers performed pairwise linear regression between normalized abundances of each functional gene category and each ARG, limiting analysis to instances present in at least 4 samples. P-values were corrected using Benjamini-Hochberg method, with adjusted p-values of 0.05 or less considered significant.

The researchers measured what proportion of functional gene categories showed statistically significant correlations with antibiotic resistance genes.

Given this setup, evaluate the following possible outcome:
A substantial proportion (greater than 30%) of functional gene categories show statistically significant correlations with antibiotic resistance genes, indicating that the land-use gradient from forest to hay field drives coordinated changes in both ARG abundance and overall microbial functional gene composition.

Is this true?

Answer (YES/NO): NO